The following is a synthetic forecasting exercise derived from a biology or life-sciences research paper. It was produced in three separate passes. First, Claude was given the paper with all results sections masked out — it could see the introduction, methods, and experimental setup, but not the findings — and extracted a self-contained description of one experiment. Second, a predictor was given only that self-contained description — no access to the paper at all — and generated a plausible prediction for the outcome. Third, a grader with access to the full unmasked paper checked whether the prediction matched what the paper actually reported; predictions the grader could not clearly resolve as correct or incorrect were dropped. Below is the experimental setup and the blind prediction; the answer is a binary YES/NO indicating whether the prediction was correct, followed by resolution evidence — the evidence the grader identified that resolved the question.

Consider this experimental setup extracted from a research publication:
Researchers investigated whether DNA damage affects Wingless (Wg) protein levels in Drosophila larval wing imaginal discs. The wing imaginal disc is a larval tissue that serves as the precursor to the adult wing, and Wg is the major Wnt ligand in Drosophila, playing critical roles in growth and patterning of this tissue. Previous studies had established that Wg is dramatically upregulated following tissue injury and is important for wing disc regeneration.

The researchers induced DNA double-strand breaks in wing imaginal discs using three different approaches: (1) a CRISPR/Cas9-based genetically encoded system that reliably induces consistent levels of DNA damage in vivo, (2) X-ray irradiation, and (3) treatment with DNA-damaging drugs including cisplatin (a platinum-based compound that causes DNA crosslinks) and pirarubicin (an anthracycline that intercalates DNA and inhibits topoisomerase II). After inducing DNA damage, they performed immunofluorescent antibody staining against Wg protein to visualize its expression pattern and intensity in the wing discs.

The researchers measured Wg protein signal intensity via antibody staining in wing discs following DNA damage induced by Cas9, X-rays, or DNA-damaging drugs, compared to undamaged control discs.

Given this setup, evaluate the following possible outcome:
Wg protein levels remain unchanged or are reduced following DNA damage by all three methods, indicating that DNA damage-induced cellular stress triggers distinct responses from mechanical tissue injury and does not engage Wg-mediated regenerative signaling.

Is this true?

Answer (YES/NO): YES